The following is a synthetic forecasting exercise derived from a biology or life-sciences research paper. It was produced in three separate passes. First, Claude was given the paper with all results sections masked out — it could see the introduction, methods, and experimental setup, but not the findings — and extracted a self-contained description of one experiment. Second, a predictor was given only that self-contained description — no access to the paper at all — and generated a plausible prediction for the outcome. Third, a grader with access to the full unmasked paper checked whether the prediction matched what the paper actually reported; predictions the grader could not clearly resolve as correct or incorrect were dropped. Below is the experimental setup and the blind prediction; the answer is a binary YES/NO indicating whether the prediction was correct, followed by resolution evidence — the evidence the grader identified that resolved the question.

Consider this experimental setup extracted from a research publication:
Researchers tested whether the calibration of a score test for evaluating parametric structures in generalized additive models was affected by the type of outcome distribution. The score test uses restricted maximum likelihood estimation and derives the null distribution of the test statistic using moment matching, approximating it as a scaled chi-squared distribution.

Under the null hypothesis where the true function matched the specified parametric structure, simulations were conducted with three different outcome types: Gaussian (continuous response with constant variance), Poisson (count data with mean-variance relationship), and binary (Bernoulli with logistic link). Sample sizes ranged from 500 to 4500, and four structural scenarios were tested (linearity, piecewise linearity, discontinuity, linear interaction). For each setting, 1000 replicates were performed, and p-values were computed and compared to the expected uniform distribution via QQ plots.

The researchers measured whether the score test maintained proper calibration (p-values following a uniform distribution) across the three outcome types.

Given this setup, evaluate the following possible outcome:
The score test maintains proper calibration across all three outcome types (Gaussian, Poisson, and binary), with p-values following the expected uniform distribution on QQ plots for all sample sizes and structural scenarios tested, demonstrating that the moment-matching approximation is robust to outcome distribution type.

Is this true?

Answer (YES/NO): YES